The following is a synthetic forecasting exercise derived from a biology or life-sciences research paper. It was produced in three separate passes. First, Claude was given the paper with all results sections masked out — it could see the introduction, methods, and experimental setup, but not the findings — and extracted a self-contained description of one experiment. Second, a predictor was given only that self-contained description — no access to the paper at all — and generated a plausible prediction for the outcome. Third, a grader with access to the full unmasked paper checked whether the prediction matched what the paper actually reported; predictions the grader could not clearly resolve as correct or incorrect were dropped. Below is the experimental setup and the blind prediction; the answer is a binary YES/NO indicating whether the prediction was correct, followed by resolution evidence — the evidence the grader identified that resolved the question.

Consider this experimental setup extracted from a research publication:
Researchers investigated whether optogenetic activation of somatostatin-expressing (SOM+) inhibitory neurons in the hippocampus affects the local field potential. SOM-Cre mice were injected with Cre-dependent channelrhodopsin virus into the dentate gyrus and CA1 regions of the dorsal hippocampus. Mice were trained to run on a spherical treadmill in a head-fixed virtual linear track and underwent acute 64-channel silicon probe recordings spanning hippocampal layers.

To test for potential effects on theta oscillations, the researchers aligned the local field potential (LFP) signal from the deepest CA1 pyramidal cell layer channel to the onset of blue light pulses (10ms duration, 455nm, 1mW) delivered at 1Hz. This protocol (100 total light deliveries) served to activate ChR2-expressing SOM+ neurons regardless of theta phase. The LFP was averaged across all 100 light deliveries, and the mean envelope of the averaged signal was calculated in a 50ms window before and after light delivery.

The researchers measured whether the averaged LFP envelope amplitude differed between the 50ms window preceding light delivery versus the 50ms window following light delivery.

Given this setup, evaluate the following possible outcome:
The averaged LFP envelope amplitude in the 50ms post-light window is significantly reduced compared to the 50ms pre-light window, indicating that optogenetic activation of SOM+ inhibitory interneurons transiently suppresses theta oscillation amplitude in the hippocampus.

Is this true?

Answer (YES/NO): NO